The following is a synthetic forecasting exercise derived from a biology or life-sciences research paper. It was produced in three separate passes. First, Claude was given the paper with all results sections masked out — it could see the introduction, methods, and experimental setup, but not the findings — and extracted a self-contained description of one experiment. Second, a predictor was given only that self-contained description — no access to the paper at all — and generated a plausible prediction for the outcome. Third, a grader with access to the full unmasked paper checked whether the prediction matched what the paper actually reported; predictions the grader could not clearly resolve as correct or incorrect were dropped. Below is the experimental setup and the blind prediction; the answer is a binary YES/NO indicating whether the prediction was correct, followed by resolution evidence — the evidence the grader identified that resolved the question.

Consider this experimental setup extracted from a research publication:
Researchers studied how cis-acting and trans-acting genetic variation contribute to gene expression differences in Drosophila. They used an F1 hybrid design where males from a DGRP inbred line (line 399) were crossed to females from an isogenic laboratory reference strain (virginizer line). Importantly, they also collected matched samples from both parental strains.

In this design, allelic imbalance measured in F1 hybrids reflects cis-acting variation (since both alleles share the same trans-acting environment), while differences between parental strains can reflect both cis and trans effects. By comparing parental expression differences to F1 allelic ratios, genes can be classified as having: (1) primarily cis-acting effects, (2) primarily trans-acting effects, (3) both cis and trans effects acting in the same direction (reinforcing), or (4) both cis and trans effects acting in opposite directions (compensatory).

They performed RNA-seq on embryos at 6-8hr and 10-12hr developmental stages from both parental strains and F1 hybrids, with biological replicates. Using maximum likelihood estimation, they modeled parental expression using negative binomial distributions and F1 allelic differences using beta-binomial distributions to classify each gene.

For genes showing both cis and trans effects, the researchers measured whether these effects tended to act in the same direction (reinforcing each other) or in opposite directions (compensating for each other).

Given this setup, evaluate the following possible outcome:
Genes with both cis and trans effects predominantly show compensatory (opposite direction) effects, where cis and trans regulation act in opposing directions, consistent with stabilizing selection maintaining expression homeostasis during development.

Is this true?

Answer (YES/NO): YES